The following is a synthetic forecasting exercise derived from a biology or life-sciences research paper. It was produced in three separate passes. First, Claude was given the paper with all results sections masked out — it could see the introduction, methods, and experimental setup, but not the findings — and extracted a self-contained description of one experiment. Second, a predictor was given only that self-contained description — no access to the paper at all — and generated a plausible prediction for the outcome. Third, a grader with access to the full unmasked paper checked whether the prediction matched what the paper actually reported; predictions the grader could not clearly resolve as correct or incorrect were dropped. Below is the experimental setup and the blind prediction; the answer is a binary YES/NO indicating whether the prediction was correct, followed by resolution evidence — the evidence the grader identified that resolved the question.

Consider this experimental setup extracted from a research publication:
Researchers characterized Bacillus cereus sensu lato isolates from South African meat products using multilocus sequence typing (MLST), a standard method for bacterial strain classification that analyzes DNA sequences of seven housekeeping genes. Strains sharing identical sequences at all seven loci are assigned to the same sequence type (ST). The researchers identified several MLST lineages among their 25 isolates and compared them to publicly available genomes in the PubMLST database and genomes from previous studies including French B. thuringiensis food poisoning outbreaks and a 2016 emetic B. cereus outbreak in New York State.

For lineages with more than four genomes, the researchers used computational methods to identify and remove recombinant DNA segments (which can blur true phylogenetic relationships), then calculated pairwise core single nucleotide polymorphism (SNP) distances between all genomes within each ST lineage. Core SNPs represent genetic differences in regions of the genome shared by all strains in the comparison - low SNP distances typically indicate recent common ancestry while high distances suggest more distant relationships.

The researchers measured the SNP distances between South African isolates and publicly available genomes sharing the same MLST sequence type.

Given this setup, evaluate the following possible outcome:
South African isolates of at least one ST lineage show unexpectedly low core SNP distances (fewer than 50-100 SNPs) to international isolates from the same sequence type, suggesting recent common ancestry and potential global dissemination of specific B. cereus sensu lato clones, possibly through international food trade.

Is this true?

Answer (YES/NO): YES